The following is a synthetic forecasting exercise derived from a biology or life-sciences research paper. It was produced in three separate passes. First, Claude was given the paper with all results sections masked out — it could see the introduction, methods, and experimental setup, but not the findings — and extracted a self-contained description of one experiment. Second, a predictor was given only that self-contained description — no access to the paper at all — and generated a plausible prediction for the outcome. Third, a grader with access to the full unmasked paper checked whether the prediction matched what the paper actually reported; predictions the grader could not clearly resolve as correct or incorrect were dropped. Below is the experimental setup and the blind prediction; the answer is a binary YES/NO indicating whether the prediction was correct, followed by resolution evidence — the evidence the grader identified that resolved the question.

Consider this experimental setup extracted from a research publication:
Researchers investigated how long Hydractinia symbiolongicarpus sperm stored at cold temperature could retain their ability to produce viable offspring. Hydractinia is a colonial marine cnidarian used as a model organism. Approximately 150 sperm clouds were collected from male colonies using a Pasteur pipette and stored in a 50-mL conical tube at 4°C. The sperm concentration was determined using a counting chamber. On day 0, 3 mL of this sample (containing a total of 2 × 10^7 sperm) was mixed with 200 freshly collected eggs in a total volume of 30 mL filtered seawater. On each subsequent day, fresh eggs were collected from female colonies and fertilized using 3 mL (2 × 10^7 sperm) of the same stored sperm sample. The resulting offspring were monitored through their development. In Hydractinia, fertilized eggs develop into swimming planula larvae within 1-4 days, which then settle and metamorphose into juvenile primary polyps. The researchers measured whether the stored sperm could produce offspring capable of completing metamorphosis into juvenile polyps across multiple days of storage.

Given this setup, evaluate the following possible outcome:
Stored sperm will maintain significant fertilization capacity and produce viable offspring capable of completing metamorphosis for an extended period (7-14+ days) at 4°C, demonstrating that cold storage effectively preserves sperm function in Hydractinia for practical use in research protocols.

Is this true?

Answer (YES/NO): NO